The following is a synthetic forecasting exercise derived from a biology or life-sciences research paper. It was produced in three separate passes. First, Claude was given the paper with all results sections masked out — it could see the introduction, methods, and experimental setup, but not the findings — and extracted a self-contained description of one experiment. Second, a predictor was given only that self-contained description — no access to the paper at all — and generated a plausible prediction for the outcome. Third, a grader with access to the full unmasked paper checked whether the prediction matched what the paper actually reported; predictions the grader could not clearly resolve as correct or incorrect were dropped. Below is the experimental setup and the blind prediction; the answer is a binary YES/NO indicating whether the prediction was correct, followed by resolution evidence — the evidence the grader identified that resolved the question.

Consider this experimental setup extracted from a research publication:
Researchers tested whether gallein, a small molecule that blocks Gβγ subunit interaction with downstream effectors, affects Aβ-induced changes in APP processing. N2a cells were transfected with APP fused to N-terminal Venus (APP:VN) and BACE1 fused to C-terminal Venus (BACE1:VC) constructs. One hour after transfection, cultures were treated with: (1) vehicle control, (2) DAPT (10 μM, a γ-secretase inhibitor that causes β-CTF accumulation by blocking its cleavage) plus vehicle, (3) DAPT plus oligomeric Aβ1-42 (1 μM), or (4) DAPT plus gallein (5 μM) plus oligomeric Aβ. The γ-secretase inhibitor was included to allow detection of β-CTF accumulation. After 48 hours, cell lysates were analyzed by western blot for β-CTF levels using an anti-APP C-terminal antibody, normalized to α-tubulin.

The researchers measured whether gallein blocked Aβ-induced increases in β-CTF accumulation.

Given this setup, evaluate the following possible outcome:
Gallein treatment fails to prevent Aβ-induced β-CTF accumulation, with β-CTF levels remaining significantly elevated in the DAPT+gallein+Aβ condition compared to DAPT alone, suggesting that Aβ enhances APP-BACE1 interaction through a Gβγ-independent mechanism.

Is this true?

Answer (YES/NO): NO